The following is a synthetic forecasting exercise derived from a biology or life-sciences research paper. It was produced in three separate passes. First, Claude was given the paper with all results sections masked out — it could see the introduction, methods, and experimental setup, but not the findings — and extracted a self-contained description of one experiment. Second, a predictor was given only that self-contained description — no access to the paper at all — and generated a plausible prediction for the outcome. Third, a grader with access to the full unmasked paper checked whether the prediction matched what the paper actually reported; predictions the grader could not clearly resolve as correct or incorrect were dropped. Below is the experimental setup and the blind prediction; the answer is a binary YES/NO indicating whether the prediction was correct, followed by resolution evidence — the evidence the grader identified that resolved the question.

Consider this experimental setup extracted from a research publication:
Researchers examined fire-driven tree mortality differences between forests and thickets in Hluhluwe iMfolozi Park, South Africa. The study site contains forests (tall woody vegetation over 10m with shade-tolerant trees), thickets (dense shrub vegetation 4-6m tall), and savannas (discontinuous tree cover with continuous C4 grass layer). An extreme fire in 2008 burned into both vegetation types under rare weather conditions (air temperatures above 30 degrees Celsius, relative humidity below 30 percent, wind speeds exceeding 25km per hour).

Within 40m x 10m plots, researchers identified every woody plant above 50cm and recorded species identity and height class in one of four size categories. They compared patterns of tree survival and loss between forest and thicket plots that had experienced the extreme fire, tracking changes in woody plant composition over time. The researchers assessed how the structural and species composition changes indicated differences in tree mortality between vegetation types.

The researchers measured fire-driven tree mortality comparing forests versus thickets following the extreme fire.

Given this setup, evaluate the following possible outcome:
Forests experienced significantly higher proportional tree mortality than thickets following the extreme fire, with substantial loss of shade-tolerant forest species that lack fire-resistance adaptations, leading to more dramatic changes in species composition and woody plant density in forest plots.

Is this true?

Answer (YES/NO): YES